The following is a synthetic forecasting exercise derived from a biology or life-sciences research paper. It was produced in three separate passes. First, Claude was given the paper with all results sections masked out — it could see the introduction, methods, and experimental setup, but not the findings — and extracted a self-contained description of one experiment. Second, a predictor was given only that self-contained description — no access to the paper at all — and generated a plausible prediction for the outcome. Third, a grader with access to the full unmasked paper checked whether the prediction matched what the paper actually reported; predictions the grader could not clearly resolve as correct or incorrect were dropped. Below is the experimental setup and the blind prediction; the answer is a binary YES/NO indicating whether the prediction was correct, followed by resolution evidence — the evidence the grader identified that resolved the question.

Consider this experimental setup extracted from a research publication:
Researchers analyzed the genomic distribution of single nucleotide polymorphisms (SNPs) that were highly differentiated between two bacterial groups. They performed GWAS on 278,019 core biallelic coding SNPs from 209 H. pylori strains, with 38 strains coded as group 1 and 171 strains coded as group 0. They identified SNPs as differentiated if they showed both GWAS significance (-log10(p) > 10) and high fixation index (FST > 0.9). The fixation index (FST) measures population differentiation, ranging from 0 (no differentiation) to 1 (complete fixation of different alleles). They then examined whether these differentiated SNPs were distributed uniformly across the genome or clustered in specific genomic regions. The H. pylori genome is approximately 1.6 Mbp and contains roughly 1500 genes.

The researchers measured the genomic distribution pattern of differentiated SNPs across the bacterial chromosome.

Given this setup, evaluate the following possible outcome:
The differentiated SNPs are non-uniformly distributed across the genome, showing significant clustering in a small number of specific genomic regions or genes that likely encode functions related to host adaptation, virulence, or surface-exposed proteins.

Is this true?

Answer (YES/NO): YES